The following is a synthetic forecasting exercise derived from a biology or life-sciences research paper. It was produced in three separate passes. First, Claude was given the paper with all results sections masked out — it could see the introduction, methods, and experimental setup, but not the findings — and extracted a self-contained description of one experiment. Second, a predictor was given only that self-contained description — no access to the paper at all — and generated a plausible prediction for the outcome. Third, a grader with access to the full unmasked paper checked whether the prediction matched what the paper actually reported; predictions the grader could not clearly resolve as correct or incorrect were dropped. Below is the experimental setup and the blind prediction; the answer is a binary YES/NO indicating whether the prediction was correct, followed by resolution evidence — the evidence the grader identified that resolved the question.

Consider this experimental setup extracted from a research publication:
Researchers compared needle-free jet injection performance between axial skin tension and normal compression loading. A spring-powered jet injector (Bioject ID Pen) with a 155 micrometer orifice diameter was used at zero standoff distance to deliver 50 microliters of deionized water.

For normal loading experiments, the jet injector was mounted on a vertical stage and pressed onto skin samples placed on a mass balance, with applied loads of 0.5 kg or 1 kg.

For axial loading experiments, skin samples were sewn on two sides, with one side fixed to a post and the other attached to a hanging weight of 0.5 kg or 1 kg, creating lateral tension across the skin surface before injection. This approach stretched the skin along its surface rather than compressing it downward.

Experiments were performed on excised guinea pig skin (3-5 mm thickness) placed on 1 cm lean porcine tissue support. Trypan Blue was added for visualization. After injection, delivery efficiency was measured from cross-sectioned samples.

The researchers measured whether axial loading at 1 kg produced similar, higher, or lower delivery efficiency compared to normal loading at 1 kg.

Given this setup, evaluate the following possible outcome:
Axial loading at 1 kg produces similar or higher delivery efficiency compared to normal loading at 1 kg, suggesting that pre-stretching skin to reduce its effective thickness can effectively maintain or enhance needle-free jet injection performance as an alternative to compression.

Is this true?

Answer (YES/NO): NO